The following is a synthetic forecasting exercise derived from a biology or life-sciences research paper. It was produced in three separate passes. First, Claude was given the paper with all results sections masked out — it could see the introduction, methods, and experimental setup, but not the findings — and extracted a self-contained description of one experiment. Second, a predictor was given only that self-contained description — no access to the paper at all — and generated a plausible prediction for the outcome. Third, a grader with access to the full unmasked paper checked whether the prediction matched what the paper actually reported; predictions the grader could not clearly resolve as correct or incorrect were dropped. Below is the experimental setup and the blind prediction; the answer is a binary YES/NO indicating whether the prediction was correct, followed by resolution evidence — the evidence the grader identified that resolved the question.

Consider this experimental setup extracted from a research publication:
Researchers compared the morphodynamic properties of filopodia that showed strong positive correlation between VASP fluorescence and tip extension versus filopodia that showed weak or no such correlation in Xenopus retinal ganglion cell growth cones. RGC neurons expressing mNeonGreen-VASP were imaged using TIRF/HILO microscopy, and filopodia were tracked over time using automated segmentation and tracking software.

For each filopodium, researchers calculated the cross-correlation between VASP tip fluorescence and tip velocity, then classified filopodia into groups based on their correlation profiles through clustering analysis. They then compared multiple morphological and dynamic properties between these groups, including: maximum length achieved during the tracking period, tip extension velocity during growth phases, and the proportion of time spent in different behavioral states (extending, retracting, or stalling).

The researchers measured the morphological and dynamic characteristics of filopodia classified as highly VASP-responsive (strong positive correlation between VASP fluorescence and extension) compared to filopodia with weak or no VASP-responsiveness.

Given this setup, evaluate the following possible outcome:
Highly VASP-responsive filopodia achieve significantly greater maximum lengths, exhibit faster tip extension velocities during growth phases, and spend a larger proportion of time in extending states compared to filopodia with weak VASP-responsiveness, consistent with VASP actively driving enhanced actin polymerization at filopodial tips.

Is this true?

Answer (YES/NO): NO